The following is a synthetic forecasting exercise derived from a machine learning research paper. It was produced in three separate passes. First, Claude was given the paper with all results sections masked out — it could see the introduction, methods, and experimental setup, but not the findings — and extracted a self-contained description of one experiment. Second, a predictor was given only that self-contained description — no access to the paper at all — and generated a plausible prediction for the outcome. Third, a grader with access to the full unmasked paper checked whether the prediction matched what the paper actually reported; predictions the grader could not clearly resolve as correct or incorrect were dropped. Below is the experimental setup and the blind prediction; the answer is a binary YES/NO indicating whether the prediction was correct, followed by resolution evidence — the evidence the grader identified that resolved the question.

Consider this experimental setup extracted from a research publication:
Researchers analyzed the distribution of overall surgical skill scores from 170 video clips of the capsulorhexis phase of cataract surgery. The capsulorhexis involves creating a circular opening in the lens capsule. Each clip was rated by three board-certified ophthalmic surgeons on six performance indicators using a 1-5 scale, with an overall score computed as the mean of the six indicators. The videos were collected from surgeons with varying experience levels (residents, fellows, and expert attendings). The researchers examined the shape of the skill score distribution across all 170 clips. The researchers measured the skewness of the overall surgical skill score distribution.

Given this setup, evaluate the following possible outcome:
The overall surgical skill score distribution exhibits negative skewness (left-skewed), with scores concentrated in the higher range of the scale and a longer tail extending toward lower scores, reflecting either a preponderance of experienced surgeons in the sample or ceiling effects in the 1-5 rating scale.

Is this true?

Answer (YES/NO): YES